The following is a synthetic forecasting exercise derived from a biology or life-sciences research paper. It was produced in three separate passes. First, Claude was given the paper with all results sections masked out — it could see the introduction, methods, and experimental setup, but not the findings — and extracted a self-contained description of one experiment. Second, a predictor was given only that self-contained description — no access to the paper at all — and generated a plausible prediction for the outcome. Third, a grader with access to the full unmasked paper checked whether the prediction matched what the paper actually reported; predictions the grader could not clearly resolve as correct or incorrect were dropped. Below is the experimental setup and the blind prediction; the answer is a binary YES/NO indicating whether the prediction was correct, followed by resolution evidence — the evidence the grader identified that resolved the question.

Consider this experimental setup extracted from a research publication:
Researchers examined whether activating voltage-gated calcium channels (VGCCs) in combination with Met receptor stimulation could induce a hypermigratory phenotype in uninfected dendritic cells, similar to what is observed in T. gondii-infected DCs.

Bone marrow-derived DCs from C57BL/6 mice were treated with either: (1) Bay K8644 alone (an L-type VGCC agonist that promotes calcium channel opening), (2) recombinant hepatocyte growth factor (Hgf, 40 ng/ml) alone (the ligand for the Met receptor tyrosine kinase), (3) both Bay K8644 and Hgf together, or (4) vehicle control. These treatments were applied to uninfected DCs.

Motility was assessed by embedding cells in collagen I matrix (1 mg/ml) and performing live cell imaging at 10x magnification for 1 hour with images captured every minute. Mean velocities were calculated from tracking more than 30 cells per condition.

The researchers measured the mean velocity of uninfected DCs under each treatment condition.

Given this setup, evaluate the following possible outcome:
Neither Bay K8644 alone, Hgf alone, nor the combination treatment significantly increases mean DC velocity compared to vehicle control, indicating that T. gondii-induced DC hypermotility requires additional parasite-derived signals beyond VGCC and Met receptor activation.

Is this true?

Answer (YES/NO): NO